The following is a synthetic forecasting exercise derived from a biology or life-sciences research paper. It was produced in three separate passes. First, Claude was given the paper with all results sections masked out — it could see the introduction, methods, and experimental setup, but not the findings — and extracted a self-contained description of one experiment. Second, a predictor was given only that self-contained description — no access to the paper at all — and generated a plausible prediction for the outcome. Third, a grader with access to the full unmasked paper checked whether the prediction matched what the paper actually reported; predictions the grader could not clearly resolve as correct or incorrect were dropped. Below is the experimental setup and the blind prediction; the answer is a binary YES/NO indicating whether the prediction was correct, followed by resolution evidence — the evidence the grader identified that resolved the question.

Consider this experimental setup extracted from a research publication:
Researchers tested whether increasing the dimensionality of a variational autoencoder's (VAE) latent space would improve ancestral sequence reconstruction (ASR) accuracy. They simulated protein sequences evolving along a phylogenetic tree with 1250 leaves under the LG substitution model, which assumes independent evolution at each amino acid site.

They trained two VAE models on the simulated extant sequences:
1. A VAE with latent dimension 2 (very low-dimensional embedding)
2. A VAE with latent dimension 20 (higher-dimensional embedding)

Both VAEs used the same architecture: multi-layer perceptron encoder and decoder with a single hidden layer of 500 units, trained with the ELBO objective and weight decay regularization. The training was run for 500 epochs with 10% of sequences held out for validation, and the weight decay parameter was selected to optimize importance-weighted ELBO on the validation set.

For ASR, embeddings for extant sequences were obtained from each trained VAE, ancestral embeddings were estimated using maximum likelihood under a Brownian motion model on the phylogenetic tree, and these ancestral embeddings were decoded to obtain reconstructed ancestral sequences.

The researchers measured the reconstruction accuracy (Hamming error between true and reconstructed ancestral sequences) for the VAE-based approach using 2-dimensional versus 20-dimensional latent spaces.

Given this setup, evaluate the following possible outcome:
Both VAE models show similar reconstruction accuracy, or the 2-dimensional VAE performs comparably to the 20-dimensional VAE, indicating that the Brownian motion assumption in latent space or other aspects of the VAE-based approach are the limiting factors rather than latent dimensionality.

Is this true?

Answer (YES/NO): NO